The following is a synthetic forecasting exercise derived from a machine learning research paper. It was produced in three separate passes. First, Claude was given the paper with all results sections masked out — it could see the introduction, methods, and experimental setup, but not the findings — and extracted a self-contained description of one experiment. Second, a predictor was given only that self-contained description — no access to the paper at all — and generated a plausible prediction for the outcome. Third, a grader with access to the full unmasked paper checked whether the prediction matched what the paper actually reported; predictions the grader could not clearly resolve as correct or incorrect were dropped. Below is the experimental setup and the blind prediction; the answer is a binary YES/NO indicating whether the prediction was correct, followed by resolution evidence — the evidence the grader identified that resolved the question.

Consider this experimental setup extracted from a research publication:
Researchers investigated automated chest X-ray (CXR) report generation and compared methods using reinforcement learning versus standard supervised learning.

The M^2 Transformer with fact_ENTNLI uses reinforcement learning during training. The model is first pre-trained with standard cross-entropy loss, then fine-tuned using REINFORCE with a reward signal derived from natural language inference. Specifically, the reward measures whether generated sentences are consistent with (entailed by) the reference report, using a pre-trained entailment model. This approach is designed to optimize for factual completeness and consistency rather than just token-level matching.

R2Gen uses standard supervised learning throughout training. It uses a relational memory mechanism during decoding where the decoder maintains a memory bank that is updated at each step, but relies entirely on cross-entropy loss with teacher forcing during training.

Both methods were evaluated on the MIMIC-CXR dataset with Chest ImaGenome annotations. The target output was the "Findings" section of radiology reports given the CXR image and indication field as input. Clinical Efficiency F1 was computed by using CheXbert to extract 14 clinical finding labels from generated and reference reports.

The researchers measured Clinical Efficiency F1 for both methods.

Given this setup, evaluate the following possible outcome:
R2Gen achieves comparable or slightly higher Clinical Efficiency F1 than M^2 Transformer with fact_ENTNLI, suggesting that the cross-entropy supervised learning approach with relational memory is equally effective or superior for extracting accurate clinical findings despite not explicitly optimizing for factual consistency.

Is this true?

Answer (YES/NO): NO